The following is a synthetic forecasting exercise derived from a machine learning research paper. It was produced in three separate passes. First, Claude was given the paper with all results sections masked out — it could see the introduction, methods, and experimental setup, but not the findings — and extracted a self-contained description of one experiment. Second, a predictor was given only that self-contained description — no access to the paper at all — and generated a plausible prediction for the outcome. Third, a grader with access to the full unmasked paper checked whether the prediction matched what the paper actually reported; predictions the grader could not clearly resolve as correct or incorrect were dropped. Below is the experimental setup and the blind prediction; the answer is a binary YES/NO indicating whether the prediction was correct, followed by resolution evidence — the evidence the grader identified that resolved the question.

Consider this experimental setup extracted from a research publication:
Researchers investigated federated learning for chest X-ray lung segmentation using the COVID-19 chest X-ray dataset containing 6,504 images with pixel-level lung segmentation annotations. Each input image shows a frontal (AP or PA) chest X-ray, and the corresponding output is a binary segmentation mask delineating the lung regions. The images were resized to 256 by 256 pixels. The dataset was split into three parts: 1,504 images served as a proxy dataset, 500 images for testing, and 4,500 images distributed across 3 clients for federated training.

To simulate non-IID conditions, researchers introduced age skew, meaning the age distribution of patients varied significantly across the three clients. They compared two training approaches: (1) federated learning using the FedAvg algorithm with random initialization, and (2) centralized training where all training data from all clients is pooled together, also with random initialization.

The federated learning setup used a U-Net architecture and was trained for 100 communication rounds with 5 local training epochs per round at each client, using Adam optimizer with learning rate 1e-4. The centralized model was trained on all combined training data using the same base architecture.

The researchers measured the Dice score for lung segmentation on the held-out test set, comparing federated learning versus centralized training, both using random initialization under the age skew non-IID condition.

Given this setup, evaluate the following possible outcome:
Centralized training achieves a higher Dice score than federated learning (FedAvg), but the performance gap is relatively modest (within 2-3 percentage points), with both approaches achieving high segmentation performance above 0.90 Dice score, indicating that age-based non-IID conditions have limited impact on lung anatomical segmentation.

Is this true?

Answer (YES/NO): NO